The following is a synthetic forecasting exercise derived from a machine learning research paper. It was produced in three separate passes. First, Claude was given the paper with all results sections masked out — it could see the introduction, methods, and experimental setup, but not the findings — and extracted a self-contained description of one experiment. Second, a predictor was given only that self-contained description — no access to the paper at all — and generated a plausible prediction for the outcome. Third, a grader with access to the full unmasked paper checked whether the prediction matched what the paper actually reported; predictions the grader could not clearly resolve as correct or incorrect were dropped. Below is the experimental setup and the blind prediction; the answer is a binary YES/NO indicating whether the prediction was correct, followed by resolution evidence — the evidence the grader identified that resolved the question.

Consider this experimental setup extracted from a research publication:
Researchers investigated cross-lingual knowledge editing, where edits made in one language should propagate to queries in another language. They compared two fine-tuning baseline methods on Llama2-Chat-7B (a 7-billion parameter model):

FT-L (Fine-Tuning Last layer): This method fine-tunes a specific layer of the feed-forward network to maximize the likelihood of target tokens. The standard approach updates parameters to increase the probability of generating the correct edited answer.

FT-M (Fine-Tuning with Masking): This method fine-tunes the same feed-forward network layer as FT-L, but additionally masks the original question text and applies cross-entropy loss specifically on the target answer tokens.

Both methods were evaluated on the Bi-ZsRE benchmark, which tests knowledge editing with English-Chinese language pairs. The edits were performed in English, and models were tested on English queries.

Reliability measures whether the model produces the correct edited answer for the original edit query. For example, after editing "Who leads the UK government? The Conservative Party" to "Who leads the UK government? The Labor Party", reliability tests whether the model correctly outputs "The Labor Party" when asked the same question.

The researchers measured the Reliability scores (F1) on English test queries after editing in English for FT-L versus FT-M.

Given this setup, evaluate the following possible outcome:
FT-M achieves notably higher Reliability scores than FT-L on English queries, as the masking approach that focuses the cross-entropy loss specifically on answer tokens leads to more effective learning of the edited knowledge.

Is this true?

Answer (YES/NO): YES